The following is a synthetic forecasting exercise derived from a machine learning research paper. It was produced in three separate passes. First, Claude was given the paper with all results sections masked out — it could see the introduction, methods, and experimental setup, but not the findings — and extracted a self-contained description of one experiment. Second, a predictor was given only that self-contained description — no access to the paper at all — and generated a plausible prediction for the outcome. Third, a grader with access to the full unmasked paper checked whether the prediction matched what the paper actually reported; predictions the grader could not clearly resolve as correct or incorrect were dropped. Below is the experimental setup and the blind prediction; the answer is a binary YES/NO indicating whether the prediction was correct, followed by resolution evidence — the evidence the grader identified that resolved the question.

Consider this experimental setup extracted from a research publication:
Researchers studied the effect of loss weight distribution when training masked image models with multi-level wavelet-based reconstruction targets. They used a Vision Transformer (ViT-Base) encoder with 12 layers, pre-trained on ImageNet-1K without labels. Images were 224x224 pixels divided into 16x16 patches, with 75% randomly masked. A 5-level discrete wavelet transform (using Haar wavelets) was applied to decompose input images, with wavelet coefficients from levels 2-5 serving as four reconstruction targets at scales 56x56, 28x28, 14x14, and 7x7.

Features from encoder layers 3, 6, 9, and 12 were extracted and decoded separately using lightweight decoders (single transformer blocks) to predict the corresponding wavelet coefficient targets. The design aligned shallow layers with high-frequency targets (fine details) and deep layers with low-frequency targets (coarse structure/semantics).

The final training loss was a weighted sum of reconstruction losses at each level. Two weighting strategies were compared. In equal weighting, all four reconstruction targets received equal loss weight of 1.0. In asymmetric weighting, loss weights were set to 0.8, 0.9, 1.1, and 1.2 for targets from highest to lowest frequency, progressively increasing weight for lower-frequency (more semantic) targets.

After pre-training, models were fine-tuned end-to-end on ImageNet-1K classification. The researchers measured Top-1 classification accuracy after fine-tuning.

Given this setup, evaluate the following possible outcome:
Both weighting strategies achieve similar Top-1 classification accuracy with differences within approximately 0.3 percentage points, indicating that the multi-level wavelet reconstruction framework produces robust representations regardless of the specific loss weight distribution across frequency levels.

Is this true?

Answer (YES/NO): NO